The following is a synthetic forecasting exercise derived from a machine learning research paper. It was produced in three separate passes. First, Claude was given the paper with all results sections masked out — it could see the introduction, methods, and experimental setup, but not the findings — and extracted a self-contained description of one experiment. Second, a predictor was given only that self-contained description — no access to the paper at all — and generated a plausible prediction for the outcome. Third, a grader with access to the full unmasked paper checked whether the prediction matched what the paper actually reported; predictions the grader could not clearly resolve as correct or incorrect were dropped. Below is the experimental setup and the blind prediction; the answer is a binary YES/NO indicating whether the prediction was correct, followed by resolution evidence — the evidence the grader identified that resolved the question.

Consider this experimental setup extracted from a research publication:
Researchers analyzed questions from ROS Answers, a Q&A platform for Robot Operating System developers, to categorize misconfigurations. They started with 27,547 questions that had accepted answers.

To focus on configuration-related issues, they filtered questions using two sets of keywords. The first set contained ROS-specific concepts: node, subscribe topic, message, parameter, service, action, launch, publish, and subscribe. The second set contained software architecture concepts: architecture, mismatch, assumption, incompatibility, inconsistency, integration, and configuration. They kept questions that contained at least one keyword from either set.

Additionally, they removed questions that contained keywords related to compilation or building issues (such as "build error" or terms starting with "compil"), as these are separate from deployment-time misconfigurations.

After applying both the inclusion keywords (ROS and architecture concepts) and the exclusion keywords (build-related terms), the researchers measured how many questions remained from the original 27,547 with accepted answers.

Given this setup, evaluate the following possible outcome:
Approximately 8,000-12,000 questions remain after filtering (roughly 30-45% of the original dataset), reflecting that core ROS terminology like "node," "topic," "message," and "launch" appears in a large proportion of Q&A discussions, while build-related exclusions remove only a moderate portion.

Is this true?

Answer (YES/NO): NO